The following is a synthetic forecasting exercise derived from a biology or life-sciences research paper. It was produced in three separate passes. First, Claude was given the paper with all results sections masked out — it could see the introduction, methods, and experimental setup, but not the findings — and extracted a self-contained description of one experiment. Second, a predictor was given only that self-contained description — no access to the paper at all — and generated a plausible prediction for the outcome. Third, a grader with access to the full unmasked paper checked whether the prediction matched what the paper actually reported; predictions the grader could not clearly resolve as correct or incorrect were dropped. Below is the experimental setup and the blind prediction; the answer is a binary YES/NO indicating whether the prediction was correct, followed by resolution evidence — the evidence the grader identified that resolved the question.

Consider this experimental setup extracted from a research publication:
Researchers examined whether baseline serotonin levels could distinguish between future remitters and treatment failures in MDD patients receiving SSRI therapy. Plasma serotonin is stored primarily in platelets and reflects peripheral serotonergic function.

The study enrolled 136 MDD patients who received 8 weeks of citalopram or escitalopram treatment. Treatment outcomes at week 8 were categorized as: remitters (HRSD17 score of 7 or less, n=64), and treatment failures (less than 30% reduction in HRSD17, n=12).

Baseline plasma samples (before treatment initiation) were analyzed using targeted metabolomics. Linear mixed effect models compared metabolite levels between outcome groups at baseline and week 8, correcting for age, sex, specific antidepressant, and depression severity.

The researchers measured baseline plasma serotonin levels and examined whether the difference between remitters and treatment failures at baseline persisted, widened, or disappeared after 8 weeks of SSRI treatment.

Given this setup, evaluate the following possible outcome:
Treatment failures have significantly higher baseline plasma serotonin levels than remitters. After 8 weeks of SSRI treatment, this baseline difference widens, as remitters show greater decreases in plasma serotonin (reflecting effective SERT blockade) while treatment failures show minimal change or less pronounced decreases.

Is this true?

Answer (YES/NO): NO